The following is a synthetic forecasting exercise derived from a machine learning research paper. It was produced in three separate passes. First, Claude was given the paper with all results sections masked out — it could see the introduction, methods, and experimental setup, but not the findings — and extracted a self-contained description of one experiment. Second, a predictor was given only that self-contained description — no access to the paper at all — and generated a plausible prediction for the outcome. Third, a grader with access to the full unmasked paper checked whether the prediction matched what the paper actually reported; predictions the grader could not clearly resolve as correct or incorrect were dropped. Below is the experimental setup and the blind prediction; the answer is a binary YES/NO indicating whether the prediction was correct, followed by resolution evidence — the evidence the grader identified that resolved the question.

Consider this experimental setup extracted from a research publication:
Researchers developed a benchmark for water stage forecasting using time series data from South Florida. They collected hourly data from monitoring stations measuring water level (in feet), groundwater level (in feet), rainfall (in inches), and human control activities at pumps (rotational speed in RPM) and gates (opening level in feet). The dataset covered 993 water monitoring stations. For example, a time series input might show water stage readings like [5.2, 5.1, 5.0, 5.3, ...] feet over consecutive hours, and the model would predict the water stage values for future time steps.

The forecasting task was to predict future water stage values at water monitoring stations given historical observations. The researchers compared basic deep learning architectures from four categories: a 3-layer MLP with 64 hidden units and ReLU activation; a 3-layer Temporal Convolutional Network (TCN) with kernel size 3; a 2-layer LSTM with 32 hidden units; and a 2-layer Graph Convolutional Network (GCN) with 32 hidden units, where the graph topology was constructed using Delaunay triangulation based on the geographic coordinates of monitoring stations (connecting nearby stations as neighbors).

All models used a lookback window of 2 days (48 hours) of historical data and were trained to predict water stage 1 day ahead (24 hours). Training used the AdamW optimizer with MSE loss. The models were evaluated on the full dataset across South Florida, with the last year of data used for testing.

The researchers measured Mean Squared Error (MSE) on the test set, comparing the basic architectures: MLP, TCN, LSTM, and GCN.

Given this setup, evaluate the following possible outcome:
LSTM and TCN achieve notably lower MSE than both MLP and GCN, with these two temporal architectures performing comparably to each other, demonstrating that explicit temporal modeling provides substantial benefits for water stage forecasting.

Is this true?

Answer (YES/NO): NO